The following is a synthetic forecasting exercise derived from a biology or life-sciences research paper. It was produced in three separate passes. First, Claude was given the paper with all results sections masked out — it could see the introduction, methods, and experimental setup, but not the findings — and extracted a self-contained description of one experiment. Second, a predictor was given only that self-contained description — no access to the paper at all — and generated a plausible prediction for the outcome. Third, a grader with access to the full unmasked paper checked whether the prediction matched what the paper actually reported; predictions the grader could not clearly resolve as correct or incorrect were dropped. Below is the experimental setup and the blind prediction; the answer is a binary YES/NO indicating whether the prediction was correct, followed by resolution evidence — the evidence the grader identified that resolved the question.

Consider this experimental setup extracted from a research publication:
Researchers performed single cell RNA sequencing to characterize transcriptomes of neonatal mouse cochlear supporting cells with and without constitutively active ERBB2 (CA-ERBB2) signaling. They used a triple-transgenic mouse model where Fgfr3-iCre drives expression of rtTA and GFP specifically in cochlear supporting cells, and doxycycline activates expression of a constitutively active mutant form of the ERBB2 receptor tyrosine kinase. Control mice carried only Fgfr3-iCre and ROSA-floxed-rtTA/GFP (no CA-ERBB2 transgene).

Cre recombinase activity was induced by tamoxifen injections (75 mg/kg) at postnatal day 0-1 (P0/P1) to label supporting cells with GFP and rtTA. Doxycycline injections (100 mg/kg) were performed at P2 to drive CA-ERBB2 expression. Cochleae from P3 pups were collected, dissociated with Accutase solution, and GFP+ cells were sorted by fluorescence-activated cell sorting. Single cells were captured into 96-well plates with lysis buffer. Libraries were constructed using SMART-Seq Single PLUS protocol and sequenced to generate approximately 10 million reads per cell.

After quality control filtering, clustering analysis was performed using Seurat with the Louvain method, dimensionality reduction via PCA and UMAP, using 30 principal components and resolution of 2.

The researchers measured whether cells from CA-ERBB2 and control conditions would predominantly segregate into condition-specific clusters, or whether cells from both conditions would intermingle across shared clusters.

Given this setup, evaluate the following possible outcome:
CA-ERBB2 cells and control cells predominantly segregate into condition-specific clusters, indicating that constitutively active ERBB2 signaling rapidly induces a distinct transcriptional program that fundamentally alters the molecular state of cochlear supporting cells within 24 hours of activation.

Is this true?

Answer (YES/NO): NO